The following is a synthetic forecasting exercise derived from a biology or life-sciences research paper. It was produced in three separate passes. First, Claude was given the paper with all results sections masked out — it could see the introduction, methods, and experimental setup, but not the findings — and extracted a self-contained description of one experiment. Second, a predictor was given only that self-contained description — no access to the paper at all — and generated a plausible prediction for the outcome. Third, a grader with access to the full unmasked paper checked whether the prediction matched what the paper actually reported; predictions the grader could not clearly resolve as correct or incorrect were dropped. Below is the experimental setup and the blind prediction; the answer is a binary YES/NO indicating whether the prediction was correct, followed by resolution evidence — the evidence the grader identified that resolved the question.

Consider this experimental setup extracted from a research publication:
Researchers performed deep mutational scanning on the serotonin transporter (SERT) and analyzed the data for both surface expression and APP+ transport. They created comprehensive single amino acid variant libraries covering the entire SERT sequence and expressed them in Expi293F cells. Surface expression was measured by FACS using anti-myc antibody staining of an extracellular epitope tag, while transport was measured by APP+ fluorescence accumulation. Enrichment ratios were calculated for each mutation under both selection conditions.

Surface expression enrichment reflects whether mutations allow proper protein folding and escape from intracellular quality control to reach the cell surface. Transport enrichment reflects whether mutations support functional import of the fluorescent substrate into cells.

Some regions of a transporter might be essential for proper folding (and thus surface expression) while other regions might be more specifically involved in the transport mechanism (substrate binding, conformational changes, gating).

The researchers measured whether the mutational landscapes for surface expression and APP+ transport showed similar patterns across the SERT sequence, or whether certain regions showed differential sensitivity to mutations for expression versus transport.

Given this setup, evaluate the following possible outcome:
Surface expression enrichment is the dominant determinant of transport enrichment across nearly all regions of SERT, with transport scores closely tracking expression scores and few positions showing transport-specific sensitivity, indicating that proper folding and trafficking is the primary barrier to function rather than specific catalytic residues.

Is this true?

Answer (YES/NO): NO